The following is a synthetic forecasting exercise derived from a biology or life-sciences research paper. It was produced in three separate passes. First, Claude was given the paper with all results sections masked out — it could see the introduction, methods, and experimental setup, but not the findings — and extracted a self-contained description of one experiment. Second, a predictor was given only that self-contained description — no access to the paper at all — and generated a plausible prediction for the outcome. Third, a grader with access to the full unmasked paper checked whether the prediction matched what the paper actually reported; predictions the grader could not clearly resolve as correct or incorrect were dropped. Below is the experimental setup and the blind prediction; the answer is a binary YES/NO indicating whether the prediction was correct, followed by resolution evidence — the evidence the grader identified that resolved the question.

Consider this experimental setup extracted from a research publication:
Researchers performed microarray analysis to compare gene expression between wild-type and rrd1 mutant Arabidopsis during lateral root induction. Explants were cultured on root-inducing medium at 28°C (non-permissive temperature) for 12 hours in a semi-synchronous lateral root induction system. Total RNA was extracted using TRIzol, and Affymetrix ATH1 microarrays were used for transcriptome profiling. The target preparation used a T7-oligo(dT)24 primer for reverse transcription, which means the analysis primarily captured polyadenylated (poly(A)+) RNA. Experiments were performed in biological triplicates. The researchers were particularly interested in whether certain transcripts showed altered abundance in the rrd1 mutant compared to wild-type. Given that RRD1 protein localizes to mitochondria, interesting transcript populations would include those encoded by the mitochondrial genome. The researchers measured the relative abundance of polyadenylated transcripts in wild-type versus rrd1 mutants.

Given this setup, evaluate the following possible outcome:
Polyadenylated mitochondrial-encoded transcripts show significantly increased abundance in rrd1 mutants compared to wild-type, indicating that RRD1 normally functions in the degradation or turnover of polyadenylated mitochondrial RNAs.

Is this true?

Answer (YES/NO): YES